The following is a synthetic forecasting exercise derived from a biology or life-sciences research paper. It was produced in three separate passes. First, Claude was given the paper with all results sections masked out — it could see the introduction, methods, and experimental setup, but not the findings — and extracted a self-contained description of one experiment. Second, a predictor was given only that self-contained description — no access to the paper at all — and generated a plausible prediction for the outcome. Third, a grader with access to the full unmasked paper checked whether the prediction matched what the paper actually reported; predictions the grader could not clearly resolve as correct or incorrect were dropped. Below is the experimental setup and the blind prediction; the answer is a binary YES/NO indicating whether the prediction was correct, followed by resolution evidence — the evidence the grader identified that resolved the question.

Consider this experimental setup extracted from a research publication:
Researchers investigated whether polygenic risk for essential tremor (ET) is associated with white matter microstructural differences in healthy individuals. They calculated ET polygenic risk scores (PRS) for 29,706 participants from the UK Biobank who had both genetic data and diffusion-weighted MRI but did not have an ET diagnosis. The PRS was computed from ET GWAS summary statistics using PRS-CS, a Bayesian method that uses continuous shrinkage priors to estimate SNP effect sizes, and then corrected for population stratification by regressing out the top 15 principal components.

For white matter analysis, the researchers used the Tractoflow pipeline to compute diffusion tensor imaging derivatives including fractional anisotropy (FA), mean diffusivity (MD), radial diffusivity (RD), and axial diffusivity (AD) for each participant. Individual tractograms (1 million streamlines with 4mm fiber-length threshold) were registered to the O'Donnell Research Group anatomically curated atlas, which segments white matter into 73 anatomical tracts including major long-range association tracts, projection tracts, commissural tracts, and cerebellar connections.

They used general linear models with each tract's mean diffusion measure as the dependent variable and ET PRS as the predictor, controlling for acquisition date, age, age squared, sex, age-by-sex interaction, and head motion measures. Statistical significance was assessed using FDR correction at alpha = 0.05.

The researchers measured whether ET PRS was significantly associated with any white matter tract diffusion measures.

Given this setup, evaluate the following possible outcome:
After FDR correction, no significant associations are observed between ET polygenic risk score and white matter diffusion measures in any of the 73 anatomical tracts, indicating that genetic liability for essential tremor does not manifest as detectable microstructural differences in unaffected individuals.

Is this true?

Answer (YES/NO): NO